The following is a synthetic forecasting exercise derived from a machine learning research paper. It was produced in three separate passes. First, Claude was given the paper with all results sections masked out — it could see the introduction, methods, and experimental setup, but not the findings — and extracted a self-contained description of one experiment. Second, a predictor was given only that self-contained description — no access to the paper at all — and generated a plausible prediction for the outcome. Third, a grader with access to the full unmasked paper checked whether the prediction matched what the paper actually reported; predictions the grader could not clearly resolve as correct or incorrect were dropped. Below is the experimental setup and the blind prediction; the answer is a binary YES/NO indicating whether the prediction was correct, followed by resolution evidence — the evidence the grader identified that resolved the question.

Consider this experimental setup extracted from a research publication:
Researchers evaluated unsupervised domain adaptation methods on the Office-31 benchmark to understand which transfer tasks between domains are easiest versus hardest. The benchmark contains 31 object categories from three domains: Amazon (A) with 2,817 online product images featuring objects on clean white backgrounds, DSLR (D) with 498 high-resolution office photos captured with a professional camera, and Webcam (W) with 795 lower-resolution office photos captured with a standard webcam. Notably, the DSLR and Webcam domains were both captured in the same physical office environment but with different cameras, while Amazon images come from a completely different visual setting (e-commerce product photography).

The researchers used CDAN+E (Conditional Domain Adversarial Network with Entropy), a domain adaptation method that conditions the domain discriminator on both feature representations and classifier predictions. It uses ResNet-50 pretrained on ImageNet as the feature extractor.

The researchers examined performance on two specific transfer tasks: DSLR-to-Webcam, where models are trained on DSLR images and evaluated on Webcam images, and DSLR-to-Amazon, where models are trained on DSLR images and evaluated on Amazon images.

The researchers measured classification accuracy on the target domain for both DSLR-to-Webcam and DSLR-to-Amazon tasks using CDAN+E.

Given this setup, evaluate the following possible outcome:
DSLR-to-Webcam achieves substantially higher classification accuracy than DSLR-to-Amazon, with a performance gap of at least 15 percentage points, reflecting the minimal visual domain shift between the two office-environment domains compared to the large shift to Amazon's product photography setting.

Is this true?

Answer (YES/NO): YES